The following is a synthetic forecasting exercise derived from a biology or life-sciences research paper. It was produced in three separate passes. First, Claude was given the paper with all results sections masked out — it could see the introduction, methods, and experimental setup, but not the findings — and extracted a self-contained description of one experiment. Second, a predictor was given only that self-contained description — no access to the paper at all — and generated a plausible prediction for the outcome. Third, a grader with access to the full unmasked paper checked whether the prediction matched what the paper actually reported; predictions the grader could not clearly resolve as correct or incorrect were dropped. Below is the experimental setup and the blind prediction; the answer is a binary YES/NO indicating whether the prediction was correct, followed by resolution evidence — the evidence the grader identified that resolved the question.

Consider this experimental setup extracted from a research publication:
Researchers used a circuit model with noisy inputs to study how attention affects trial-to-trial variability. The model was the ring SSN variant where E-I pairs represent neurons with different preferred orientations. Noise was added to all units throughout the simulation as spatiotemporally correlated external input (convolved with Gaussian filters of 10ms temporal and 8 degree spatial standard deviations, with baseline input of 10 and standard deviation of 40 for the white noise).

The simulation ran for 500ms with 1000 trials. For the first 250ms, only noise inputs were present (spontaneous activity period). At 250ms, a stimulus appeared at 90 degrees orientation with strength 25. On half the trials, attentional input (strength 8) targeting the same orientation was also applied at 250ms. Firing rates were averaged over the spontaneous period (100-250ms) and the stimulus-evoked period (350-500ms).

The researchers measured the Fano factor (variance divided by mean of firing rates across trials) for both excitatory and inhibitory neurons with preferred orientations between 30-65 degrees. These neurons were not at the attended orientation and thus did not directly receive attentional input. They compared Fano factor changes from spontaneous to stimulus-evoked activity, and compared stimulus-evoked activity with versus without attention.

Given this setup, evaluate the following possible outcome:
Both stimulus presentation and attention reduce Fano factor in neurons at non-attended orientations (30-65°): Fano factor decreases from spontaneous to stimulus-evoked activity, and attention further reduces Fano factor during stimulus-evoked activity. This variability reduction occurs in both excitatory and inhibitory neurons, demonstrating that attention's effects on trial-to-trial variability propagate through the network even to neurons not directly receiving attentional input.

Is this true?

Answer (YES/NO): YES